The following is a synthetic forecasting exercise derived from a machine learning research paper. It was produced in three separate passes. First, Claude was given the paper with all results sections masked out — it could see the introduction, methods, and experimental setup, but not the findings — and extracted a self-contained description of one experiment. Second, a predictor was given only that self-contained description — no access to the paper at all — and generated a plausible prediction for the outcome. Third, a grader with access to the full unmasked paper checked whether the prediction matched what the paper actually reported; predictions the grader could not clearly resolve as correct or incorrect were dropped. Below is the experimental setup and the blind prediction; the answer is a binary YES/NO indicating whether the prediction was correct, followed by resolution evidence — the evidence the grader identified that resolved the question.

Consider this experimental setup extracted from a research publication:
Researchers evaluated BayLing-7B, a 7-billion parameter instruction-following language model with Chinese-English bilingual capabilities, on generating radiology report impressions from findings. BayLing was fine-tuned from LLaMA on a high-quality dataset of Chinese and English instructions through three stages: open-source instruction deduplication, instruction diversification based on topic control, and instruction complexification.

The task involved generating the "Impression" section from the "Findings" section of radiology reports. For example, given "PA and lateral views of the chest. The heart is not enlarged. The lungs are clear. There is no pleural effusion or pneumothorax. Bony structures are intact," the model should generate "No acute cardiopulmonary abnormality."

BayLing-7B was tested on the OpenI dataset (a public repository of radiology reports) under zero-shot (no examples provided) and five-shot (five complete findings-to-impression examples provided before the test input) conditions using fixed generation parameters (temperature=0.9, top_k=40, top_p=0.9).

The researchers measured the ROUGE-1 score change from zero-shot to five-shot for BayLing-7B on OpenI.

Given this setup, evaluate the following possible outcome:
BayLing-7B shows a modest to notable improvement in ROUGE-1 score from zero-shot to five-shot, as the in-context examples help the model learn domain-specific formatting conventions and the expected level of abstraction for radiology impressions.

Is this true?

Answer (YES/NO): NO